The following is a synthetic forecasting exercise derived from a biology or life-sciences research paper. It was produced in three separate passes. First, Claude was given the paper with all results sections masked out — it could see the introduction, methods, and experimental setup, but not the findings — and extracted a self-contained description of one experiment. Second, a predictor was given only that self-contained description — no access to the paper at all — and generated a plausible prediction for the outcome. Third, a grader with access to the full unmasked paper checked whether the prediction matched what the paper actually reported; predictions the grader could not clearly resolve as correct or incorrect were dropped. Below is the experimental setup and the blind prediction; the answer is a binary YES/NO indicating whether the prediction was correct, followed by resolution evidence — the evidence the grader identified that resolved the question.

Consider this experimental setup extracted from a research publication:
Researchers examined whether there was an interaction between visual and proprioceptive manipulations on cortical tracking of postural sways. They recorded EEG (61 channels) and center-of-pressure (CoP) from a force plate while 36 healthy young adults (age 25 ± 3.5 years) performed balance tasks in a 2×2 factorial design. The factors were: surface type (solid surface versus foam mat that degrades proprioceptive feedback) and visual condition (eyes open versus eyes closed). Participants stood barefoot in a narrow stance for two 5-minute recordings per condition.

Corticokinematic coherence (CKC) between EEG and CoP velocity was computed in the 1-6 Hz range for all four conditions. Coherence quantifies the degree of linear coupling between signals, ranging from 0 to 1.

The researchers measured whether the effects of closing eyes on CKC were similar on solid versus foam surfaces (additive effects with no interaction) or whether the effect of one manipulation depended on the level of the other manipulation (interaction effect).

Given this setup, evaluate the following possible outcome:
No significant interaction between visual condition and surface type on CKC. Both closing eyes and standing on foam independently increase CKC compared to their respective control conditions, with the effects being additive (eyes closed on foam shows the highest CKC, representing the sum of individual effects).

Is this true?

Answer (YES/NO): NO